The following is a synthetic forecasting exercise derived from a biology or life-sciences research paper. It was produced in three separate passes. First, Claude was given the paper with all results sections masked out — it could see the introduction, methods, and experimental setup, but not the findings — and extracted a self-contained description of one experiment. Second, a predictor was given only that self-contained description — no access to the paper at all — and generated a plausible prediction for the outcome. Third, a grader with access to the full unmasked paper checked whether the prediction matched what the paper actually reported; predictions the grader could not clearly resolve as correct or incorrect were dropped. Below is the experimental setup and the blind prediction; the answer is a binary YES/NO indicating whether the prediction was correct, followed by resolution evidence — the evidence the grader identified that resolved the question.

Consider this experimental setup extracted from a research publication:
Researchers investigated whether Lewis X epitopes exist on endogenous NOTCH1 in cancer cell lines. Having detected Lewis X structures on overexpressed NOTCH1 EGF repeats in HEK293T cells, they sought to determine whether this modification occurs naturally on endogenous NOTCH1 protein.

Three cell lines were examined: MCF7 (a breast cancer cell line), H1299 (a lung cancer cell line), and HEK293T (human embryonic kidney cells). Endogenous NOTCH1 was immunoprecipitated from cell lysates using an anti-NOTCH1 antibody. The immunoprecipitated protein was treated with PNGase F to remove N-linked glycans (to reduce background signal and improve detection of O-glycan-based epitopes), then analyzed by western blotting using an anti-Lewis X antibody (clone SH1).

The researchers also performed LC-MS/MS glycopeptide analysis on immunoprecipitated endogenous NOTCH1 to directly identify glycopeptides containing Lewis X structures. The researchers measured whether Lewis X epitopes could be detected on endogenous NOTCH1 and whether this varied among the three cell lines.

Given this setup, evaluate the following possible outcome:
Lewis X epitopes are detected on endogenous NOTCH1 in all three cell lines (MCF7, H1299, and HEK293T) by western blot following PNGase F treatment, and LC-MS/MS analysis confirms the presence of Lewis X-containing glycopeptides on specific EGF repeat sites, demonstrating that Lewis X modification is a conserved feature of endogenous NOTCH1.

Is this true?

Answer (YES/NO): NO